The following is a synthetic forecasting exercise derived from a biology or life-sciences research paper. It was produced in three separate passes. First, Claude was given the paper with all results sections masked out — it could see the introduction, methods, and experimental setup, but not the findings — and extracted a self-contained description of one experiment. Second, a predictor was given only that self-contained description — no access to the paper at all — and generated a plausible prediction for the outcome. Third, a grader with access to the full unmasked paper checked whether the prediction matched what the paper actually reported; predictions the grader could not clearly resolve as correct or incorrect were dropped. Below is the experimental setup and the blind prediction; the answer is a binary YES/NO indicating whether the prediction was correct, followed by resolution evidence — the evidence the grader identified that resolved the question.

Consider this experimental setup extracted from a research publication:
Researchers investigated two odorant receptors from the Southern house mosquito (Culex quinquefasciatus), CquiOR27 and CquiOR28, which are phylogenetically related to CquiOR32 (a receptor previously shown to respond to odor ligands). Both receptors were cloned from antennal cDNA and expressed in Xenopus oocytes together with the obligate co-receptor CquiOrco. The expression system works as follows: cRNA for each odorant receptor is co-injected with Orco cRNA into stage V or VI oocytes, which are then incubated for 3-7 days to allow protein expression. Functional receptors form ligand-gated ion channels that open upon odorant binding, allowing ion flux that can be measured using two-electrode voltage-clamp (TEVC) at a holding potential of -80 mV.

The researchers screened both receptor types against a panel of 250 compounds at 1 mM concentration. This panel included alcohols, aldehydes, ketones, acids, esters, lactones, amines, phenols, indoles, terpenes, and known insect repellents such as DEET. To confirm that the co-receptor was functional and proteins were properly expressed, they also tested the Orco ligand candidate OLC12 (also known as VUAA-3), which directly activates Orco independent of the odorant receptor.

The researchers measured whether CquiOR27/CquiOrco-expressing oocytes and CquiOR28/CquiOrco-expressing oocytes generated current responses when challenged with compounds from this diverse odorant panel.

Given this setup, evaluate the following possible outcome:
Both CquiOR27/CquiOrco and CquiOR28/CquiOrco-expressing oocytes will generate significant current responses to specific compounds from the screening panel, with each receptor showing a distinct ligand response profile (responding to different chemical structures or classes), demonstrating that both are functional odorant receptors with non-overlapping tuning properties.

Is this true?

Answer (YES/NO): NO